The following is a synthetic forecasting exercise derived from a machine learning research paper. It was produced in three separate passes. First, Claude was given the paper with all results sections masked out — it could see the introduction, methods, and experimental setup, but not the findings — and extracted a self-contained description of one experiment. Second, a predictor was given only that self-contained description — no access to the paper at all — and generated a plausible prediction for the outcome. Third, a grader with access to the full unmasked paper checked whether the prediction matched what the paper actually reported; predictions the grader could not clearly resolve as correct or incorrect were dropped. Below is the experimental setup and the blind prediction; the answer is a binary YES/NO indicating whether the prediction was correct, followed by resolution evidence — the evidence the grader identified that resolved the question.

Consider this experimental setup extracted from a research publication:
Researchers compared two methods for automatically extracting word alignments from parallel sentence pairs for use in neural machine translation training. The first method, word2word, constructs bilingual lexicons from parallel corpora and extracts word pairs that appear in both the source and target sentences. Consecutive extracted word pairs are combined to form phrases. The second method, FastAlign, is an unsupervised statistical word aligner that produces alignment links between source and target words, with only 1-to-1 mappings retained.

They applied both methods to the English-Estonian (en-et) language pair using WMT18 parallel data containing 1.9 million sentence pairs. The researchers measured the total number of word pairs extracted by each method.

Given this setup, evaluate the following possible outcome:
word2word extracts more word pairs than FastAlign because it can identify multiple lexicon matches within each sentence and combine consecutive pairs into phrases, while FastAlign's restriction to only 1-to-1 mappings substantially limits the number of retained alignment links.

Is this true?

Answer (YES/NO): NO